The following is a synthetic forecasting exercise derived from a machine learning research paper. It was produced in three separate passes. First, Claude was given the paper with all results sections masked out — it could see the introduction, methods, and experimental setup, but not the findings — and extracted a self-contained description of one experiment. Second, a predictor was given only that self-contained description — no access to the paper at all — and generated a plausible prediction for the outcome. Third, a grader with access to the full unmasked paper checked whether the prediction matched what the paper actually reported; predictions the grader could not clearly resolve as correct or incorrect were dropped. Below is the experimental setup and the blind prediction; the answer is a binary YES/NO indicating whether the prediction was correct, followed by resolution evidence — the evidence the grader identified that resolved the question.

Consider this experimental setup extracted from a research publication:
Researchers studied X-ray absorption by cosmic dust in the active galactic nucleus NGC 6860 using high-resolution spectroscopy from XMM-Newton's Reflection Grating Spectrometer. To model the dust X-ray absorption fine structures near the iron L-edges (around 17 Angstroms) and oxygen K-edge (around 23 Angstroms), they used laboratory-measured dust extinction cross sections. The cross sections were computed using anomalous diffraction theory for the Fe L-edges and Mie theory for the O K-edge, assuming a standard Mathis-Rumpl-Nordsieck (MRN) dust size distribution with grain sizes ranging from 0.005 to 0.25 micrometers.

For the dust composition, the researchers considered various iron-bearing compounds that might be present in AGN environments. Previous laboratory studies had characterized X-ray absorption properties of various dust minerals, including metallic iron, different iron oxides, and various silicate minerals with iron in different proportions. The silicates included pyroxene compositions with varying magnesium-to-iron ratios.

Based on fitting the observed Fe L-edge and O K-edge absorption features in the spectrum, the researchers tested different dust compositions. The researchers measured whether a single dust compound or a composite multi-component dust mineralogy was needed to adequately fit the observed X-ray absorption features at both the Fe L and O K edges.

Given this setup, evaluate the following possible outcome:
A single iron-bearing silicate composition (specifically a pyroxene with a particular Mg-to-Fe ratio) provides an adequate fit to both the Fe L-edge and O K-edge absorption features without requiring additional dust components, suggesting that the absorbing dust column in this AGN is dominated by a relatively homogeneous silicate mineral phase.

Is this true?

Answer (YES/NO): NO